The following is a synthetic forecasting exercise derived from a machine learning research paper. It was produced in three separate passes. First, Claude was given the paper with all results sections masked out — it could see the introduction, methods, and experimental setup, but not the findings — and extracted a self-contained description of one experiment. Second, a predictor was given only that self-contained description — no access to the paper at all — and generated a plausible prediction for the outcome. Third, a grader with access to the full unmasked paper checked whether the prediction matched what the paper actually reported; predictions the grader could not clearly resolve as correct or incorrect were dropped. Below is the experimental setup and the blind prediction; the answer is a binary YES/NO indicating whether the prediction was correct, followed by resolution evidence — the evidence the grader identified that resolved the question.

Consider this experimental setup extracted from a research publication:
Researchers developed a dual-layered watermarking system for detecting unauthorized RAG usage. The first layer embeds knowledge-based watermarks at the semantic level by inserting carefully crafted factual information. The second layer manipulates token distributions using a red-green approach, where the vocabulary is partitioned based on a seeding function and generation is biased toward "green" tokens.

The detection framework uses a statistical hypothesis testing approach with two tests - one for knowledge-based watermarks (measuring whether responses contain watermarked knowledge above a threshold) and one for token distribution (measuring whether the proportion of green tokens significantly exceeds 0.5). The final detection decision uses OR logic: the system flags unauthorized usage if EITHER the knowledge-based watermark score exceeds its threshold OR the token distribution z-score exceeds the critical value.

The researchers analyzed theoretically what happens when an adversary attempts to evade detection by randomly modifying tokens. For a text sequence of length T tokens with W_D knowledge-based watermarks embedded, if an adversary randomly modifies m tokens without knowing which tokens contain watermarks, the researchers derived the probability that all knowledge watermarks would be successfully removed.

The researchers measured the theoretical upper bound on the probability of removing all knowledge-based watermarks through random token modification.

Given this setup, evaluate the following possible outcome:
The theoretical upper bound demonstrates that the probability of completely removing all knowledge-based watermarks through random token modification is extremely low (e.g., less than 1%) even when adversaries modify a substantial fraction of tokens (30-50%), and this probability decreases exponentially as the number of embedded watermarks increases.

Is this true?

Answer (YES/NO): NO